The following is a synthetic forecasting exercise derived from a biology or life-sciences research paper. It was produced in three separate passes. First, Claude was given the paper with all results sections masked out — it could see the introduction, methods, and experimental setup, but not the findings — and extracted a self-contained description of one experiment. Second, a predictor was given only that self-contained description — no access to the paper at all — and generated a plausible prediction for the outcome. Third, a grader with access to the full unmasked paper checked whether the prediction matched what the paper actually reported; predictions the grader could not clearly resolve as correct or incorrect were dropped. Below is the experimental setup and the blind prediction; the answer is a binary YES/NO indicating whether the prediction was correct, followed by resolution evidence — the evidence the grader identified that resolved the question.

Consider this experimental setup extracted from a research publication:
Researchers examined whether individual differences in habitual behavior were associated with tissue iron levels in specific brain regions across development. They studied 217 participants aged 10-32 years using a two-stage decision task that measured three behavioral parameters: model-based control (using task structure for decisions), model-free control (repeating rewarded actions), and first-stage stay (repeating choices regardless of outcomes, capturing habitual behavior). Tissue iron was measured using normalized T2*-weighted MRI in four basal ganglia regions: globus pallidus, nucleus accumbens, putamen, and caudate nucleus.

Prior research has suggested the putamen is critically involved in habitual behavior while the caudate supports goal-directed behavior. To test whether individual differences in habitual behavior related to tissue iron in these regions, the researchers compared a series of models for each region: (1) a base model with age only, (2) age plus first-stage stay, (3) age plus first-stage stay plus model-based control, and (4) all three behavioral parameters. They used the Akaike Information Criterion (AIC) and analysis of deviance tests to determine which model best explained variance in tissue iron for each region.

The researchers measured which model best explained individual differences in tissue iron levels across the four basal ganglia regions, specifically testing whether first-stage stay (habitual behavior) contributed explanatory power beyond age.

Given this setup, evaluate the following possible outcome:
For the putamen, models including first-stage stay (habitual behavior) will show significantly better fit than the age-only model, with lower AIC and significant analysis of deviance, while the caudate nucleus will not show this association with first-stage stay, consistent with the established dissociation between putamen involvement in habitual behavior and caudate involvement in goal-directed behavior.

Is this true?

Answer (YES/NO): YES